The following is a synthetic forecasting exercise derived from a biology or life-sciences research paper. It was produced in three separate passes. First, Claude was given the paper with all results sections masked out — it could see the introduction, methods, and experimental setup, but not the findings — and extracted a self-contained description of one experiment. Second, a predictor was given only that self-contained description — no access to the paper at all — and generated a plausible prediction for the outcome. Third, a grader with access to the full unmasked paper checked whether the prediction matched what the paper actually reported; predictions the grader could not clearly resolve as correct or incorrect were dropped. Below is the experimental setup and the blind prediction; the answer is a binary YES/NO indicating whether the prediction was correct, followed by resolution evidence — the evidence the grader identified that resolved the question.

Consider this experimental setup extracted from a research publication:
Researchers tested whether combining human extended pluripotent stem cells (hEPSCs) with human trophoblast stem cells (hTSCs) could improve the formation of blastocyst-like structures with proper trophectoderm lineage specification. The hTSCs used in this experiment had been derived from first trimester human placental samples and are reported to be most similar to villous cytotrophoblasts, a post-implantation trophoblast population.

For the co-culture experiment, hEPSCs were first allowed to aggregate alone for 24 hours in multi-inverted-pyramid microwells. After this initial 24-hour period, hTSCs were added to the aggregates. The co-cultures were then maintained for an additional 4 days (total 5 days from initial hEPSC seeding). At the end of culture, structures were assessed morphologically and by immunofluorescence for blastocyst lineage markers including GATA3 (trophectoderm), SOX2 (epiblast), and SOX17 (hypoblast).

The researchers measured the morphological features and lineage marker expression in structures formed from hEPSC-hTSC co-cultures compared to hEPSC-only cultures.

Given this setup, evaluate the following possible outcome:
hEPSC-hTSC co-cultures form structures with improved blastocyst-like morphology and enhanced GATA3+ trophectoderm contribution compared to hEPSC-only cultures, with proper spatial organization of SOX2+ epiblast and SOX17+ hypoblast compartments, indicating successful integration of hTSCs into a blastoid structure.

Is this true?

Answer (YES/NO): NO